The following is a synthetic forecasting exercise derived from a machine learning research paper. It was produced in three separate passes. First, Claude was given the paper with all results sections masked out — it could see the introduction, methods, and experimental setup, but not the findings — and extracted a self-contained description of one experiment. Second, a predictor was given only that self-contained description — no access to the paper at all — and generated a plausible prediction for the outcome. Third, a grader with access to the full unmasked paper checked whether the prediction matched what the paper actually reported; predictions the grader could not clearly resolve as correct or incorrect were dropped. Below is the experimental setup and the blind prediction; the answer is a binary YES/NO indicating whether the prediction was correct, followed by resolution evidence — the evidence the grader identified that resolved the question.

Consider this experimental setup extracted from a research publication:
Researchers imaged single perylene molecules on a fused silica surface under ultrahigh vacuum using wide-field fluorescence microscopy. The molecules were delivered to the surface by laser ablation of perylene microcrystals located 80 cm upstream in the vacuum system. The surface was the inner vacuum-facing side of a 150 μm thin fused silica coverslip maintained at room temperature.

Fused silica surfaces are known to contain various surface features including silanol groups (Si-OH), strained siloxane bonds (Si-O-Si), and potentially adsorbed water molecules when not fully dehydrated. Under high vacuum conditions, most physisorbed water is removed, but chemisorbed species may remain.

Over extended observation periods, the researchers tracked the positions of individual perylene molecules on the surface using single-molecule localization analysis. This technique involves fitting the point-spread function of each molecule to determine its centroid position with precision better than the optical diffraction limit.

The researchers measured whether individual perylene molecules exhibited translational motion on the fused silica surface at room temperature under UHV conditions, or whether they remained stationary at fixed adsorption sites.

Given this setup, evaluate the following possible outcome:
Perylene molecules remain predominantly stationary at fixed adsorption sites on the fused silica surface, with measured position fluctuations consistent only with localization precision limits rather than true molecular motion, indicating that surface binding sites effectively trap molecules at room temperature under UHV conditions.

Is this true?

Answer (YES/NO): NO